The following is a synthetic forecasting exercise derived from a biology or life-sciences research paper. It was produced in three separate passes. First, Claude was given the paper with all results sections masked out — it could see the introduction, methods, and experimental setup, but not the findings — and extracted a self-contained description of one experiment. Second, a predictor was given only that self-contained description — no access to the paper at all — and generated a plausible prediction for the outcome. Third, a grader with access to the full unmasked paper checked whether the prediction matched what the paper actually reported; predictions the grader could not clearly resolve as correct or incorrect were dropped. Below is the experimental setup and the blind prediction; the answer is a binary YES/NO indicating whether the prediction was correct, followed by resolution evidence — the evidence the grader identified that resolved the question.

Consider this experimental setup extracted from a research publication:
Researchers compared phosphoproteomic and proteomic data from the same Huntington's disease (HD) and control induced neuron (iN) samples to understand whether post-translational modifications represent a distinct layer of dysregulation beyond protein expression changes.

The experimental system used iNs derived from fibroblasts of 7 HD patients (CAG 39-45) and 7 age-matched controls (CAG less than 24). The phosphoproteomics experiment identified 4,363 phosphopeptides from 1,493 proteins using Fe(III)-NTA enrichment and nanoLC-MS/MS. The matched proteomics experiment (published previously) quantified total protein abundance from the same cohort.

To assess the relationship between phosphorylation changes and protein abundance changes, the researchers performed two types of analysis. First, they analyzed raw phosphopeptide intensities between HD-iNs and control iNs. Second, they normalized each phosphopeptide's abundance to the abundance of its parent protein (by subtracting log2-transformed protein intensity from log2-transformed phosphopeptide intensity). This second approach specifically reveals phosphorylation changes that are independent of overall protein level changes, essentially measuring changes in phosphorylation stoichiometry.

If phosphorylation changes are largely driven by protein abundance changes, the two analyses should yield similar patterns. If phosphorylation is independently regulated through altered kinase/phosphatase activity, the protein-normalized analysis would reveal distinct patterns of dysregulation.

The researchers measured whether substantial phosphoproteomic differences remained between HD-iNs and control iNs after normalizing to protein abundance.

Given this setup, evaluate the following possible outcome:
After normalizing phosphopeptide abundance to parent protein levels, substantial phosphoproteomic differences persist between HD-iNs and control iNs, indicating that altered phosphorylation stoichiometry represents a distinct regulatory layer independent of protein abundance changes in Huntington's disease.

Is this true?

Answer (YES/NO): YES